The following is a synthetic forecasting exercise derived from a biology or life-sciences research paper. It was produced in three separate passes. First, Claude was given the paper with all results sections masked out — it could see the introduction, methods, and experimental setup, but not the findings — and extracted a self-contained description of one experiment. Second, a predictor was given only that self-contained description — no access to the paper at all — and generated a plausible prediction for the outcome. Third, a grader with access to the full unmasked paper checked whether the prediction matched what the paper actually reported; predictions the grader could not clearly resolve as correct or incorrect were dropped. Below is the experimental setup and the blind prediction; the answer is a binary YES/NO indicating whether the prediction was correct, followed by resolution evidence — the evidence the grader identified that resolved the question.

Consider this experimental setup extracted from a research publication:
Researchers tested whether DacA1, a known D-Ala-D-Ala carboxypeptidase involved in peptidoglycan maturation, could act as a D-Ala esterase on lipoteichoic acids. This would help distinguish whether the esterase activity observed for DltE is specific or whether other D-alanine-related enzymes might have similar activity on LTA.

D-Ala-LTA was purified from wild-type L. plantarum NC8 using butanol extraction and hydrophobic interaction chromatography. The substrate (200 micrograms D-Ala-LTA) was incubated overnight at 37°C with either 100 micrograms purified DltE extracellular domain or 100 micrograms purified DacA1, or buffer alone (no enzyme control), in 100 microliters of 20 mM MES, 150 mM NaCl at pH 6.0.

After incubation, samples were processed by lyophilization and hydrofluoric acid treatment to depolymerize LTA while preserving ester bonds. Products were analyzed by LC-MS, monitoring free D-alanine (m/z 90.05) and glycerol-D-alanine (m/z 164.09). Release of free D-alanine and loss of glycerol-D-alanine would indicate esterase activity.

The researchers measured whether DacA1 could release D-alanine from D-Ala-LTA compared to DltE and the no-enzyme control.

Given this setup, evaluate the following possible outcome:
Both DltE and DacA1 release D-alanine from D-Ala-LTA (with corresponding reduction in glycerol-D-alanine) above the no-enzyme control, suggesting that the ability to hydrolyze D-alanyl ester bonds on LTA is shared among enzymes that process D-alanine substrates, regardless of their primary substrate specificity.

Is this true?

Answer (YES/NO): NO